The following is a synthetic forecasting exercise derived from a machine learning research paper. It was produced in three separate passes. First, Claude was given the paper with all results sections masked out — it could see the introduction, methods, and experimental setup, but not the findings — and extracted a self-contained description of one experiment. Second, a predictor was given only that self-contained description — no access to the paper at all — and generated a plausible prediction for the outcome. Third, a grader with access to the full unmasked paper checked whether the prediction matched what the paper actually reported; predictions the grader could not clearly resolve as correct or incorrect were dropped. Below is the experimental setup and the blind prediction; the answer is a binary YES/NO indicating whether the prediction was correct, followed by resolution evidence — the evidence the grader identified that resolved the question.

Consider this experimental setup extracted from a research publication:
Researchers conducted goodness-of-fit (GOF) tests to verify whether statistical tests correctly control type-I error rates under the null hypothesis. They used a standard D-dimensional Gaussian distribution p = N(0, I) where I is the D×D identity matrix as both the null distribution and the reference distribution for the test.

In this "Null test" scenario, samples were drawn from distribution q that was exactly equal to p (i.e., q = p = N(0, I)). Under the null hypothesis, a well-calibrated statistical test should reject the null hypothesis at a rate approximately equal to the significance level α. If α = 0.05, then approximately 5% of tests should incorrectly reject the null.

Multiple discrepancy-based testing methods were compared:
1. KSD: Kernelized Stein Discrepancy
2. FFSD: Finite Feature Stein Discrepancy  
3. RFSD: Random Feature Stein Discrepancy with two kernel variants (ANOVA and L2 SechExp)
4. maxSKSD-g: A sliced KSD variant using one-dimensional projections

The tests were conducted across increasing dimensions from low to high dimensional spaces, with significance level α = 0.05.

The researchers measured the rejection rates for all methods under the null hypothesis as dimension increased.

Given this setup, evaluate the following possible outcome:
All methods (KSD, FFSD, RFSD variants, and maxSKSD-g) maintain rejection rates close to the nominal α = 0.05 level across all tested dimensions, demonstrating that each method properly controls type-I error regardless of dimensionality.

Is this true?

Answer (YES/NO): NO